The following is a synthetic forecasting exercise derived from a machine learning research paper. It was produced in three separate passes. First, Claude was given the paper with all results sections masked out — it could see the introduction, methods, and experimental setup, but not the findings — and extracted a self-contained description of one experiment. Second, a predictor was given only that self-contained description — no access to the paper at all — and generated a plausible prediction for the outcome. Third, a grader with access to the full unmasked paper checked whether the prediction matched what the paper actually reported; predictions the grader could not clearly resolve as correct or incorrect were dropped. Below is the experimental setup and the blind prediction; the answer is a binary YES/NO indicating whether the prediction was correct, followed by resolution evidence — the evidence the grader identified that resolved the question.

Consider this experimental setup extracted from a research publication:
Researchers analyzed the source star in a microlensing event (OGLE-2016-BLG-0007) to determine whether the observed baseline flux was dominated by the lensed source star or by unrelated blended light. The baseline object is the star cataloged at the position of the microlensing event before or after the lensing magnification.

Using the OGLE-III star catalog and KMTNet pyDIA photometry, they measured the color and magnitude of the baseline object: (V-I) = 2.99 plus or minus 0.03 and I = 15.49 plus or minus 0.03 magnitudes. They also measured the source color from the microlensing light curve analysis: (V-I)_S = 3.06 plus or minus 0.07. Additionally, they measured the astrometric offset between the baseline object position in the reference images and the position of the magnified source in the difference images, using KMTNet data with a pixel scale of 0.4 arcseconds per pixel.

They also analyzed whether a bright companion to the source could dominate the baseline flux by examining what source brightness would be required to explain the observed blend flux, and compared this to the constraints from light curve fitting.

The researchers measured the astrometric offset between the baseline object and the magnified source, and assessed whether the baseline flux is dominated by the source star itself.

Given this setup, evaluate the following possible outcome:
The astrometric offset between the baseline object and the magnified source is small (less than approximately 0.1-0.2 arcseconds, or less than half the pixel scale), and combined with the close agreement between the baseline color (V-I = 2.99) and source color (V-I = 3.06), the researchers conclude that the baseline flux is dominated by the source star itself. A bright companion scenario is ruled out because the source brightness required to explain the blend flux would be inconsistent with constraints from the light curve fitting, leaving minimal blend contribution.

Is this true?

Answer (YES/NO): YES